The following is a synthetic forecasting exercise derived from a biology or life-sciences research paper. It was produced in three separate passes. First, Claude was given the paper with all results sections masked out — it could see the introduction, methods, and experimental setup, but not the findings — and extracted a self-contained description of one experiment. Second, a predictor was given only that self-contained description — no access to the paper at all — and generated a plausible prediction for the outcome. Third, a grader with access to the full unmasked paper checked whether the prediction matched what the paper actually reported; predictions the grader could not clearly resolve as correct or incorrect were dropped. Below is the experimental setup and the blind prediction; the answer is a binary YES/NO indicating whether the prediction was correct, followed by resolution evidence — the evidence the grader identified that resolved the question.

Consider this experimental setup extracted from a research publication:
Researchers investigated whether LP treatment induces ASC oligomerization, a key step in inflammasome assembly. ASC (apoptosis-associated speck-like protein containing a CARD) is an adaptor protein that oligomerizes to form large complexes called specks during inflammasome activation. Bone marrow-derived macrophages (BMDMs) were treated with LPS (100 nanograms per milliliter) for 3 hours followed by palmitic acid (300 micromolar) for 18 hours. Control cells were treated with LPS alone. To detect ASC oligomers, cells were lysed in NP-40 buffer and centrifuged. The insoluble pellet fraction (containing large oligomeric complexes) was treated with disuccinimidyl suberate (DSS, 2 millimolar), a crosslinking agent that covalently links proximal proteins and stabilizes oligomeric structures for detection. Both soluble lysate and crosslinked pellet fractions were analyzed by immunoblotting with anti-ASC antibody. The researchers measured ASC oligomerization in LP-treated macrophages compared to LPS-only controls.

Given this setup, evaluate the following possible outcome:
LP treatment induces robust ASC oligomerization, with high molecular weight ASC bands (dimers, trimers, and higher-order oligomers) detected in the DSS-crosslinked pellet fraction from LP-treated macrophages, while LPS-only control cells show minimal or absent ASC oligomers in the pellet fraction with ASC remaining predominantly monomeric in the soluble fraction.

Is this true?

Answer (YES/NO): YES